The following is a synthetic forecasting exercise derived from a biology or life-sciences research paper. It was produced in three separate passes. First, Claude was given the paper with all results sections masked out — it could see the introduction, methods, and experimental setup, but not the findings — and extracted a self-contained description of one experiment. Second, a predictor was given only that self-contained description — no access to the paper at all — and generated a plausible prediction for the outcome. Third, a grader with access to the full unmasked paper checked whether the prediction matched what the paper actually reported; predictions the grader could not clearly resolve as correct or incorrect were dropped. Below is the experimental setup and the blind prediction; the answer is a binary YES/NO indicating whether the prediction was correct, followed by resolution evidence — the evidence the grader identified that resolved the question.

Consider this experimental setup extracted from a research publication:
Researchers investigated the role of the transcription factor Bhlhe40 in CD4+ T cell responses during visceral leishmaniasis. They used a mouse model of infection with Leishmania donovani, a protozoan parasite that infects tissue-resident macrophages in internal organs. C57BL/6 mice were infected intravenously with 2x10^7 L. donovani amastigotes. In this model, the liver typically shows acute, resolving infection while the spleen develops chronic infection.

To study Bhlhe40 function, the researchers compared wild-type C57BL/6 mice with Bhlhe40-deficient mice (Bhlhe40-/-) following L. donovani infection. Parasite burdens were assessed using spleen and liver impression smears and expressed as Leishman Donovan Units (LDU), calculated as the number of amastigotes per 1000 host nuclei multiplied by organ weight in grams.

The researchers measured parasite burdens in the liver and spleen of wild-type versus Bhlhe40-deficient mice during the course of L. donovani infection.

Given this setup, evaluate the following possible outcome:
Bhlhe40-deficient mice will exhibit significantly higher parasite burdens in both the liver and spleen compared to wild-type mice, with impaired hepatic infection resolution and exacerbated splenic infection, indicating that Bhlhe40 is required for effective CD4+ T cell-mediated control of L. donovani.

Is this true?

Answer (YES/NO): YES